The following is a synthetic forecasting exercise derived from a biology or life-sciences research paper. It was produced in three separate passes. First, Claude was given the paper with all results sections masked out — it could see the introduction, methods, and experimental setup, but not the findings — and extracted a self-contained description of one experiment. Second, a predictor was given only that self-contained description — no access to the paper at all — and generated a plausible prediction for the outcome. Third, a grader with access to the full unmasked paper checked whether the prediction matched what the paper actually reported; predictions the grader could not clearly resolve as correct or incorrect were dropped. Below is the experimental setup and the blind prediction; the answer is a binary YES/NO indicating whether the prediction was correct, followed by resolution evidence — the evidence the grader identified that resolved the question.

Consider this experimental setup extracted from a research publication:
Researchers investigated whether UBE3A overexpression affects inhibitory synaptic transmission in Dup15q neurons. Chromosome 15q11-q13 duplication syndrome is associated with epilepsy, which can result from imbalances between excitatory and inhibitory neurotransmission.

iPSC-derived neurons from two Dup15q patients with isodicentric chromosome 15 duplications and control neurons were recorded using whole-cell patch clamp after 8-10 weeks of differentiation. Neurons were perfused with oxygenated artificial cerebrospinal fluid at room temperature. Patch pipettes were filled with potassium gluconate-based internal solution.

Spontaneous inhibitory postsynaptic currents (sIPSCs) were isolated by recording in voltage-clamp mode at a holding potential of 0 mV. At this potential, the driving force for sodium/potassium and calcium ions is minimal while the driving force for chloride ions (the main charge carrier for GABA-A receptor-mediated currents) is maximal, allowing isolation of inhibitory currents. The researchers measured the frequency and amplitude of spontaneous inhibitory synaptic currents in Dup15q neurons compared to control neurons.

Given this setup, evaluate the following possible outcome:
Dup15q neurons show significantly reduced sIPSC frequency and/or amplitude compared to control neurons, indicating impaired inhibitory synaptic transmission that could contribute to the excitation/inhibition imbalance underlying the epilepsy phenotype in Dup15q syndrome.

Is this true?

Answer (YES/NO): YES